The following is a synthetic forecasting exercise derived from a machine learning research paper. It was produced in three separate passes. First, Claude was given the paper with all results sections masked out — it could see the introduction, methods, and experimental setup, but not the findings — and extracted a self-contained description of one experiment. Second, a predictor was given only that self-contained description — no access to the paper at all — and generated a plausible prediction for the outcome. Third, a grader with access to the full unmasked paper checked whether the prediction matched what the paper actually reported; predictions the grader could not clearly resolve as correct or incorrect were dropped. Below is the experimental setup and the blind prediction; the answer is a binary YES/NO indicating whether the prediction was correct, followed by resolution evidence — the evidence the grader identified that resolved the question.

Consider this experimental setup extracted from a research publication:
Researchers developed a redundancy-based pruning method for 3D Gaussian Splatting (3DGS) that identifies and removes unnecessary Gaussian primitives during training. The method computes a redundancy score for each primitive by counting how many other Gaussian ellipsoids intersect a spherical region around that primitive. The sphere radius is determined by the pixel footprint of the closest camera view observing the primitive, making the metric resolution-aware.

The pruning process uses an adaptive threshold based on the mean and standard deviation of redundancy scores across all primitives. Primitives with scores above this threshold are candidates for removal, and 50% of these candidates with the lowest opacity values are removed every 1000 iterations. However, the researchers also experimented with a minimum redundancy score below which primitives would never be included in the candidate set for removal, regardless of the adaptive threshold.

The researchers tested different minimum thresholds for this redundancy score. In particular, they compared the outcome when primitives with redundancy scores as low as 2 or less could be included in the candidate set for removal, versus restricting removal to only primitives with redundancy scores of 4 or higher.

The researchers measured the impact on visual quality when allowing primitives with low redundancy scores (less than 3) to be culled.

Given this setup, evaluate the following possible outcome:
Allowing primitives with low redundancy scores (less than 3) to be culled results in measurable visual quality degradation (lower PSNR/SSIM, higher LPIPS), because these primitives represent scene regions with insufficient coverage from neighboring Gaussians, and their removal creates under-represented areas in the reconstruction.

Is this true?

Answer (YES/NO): YES